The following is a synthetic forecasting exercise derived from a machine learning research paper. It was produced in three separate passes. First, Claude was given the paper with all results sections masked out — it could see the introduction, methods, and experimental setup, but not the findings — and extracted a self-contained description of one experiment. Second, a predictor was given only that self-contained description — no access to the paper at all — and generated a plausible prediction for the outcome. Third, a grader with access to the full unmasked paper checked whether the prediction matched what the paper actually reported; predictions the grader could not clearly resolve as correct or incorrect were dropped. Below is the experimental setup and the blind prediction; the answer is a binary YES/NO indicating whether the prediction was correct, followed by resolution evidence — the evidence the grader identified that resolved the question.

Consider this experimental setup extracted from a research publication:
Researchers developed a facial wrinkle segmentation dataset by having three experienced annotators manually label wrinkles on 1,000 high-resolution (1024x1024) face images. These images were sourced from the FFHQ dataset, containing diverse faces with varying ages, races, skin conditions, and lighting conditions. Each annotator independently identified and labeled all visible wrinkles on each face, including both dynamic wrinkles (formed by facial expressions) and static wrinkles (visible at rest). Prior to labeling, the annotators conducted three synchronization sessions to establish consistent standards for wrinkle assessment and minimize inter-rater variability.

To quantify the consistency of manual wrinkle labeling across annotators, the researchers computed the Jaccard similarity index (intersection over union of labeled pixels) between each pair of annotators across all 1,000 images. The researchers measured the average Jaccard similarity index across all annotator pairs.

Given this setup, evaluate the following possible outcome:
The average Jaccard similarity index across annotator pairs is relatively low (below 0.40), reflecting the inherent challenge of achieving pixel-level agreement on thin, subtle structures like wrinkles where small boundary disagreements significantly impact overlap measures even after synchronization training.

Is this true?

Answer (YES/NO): YES